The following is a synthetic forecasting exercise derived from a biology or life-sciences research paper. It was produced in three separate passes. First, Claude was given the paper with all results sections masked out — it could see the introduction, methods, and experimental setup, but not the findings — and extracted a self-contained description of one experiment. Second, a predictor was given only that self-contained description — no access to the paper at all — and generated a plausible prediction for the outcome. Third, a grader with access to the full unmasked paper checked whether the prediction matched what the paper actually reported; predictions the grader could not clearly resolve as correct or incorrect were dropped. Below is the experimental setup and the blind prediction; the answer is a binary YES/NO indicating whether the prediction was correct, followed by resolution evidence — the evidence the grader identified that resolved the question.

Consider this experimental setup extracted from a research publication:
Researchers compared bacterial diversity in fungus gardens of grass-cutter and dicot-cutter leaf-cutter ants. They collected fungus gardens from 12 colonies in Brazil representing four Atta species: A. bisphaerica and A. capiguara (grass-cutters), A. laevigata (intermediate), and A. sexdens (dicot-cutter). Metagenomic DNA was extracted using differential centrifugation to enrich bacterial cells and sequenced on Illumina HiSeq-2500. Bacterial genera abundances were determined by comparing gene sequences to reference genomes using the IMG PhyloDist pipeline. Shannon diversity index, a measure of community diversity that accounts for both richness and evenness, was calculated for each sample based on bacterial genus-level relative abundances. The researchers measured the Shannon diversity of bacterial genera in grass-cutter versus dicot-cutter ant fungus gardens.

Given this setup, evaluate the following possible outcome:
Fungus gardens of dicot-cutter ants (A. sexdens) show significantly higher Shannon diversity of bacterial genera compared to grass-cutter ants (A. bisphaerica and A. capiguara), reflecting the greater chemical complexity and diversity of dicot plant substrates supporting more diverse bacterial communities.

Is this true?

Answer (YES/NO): YES